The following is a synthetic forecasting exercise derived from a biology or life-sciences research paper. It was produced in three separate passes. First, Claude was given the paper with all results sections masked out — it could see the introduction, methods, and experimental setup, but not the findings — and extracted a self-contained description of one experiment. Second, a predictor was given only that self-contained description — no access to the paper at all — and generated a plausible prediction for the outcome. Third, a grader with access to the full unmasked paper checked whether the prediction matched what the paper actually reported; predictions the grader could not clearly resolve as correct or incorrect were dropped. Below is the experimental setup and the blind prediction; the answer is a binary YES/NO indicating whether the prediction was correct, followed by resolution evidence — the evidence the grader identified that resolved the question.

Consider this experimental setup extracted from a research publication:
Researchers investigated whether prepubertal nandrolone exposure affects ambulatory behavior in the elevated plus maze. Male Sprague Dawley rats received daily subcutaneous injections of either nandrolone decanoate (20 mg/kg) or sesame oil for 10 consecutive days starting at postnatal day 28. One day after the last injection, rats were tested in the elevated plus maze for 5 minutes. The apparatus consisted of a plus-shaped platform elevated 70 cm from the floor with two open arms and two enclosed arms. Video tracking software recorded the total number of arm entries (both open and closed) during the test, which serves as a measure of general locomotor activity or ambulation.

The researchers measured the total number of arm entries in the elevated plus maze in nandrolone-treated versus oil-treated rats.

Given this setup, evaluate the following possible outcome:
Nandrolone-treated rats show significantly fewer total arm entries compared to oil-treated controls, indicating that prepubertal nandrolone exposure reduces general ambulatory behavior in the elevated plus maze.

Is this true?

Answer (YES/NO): YES